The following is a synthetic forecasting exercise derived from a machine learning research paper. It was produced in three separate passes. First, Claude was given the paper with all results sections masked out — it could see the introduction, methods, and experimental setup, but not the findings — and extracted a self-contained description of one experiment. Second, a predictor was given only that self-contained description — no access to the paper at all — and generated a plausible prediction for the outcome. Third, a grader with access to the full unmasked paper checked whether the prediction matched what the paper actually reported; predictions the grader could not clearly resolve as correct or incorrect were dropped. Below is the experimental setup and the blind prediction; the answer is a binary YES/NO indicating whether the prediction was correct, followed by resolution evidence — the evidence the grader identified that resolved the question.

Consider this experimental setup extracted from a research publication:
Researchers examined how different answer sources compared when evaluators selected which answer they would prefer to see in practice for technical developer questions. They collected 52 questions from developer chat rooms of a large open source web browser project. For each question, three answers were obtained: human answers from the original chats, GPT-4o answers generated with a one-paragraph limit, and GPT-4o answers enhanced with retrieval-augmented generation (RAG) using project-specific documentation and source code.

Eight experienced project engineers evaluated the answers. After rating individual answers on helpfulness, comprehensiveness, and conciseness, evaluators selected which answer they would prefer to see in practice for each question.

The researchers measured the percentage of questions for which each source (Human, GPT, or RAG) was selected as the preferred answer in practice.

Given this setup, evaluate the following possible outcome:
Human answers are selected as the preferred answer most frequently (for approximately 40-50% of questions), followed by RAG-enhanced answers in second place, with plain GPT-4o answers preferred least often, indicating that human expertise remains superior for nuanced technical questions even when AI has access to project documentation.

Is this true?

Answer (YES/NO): NO